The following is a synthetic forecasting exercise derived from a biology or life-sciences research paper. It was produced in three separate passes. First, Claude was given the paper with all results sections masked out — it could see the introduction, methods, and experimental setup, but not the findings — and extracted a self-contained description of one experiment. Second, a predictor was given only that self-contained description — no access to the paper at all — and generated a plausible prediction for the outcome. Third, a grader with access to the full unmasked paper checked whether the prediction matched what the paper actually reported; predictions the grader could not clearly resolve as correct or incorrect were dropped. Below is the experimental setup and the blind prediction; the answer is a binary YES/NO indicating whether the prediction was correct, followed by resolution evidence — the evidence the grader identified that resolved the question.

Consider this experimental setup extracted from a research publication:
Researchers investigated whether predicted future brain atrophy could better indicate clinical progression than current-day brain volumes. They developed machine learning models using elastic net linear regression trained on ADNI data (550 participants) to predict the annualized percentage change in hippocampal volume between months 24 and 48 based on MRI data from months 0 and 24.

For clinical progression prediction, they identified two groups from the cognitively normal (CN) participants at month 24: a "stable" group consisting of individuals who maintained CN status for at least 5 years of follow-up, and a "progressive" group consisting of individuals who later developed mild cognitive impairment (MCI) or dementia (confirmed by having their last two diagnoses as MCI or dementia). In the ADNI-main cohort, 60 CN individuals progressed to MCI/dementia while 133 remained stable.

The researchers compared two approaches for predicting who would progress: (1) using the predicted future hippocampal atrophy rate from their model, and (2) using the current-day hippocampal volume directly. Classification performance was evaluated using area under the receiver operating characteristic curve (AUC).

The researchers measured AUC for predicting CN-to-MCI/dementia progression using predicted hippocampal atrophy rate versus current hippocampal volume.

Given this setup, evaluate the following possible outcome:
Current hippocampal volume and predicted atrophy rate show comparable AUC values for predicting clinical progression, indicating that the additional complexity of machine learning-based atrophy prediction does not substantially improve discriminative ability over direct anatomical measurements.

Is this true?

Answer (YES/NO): YES